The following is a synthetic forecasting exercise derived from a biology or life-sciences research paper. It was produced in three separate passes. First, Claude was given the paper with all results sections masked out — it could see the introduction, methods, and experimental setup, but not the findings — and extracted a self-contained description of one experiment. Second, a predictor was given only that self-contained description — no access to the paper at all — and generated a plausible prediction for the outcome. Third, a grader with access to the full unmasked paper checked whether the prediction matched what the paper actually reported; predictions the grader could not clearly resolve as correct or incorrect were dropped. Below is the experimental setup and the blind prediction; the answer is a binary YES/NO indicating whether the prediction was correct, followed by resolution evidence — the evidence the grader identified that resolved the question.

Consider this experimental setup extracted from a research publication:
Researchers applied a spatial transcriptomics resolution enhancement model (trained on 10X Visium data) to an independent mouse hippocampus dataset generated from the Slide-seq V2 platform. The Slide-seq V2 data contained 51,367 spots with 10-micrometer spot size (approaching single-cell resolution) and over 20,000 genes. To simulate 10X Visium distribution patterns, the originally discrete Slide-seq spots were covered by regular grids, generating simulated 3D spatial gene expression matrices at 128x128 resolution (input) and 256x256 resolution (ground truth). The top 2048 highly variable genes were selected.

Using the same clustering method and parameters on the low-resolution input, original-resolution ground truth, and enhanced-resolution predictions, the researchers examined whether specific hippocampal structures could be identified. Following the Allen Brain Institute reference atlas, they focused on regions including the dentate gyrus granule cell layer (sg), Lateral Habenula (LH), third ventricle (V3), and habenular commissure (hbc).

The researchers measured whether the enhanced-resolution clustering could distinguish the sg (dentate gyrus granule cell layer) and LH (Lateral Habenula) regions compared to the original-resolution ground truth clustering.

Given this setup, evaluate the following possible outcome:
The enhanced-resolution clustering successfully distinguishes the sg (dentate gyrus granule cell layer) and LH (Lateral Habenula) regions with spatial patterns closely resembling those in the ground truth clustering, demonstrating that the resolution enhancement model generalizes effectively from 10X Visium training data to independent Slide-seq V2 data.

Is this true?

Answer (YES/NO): NO